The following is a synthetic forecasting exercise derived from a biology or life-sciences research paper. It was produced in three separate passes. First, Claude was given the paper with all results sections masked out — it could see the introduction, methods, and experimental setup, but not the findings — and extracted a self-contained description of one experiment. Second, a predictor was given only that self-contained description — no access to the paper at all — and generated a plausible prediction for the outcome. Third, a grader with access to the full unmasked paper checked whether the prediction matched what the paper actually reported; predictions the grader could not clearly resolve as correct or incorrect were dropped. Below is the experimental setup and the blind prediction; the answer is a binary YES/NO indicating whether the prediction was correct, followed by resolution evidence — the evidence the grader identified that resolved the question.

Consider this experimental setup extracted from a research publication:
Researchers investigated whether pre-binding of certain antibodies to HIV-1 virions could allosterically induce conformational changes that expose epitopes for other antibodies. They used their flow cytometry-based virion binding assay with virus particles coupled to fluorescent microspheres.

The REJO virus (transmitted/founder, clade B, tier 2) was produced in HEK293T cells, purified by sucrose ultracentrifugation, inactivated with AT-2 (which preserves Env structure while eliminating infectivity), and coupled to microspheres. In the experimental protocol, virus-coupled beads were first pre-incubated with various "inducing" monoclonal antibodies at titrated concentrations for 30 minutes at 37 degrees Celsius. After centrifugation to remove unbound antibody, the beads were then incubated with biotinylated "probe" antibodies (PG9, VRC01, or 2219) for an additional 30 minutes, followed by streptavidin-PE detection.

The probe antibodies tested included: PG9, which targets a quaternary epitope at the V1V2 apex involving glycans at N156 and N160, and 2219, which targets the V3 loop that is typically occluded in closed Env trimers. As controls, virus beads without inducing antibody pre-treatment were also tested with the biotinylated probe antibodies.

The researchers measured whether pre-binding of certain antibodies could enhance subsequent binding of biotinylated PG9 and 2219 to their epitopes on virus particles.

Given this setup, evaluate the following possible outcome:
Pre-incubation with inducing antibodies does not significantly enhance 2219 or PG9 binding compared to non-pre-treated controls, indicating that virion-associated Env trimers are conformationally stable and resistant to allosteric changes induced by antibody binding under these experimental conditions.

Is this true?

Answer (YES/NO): NO